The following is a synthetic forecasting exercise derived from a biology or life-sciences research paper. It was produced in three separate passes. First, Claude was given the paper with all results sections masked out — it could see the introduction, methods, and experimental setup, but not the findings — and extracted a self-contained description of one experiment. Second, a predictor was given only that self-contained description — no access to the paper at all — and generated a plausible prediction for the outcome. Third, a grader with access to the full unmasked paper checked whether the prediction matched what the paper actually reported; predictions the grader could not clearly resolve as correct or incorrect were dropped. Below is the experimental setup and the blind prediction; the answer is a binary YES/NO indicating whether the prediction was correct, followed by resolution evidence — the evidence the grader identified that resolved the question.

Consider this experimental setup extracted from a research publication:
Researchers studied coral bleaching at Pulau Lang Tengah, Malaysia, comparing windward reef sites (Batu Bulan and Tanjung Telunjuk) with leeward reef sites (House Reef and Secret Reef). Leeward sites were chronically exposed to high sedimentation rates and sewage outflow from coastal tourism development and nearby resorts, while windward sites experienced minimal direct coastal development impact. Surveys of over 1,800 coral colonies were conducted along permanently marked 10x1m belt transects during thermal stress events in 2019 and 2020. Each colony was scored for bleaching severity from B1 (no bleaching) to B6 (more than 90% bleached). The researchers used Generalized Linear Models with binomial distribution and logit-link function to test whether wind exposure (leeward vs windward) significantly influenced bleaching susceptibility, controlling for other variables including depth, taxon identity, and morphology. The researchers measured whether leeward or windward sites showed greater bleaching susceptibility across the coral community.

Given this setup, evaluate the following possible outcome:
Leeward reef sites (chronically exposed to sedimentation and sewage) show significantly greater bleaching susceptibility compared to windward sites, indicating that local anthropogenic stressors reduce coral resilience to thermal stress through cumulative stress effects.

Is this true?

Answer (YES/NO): NO